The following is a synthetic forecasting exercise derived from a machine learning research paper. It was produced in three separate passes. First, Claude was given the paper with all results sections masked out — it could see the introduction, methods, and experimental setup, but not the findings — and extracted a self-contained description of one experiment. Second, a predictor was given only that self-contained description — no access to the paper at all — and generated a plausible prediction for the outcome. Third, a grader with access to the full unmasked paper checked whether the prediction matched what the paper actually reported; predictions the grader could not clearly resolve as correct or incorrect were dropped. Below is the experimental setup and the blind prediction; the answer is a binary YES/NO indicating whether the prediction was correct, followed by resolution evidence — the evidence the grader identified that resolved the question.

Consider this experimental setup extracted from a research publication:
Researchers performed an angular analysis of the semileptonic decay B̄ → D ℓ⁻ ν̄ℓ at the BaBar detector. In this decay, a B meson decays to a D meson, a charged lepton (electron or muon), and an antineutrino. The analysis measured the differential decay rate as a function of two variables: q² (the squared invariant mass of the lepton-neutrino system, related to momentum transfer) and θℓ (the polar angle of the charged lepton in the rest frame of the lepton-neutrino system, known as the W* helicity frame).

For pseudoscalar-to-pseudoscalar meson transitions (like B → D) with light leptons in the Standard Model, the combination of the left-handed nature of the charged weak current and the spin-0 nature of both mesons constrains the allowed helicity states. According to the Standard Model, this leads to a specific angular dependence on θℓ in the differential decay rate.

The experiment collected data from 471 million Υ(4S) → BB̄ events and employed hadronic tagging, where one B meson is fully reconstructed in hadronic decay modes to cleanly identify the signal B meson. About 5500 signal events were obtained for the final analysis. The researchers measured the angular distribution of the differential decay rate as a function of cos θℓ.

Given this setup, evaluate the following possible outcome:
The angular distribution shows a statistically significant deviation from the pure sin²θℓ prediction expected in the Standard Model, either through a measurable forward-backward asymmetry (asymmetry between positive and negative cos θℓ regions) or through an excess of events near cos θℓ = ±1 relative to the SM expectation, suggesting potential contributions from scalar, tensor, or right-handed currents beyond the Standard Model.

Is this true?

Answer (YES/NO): NO